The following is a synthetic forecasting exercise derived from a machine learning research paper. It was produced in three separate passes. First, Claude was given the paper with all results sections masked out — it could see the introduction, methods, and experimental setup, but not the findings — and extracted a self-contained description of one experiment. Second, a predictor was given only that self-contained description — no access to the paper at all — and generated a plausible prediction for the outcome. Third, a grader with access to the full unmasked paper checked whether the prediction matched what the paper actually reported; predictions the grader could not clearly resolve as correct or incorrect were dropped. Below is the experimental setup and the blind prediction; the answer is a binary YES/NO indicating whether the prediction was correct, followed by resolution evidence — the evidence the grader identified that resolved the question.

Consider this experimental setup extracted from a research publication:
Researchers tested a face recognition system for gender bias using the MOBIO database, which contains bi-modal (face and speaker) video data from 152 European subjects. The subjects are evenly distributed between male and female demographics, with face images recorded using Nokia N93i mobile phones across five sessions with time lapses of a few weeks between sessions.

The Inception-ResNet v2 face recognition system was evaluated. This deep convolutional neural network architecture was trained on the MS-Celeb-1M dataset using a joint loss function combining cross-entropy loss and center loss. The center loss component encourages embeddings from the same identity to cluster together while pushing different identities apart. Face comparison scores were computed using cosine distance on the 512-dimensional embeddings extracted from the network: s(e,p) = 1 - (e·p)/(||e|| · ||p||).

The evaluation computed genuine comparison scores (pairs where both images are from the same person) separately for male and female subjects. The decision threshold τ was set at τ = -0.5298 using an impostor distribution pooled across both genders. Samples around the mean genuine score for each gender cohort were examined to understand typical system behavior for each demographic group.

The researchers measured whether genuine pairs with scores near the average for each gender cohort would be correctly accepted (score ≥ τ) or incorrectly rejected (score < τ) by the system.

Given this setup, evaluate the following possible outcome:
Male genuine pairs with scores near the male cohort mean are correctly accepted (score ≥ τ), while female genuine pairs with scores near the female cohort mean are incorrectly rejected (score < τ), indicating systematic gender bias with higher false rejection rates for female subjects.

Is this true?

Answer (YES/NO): YES